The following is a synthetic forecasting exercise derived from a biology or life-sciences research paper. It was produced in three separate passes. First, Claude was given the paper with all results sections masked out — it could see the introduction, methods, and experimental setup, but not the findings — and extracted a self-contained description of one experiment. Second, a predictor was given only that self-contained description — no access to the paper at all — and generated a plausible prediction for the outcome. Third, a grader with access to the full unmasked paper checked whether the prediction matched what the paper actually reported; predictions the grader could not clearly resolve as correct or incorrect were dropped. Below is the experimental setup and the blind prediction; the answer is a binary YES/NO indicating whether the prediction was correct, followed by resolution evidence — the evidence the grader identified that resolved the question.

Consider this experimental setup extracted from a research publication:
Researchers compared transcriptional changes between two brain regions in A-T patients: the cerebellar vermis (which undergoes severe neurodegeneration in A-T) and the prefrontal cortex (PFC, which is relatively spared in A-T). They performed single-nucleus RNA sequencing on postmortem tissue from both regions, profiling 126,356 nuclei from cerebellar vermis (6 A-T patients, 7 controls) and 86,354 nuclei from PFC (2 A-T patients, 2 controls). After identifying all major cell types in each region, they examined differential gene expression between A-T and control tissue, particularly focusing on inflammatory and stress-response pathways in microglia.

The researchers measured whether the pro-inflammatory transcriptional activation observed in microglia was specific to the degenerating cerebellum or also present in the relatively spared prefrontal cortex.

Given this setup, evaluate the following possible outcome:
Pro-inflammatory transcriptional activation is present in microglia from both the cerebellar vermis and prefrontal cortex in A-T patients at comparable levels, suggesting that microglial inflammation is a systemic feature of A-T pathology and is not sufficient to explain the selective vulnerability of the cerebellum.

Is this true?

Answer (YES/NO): NO